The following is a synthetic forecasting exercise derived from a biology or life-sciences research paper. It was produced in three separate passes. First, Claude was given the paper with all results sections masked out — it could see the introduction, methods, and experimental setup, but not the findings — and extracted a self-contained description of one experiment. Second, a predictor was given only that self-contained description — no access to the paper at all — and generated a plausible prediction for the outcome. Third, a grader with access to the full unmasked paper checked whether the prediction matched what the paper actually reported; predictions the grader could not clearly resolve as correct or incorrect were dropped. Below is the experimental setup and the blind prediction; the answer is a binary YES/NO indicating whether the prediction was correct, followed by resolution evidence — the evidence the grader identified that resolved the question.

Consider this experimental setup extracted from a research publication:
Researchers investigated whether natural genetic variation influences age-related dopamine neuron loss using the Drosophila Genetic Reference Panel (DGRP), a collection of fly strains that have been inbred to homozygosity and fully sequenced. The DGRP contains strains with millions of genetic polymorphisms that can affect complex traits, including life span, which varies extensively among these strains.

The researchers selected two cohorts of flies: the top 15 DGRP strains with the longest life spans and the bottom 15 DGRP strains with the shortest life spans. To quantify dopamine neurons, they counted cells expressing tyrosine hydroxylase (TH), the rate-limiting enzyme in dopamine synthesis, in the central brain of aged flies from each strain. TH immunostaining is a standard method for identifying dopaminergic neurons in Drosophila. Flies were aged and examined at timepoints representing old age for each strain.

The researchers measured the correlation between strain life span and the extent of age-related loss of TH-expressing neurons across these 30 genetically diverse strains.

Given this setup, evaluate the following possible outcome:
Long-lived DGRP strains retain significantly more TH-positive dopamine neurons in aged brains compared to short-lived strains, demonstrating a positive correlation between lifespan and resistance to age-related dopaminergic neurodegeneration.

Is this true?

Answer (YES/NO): YES